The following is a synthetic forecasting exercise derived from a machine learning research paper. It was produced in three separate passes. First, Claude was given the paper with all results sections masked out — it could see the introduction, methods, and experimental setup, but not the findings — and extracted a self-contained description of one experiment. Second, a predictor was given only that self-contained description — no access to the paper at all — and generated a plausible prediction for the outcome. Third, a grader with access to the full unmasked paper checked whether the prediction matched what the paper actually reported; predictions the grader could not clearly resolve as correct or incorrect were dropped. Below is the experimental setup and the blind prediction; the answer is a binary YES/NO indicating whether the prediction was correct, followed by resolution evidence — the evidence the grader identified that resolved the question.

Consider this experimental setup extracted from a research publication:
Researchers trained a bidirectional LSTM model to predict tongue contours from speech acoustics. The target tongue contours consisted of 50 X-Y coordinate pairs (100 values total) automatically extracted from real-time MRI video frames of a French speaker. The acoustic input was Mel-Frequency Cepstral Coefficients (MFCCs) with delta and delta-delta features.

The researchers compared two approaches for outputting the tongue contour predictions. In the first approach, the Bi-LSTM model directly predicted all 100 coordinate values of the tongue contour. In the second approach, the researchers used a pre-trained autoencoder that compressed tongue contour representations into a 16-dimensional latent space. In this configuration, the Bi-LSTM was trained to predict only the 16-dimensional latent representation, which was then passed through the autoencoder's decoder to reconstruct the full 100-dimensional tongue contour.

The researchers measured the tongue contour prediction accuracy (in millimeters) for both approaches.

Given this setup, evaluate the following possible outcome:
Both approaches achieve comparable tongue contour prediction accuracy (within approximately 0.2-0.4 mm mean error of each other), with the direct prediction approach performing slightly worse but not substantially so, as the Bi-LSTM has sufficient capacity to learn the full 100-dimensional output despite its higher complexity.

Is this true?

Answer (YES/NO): NO